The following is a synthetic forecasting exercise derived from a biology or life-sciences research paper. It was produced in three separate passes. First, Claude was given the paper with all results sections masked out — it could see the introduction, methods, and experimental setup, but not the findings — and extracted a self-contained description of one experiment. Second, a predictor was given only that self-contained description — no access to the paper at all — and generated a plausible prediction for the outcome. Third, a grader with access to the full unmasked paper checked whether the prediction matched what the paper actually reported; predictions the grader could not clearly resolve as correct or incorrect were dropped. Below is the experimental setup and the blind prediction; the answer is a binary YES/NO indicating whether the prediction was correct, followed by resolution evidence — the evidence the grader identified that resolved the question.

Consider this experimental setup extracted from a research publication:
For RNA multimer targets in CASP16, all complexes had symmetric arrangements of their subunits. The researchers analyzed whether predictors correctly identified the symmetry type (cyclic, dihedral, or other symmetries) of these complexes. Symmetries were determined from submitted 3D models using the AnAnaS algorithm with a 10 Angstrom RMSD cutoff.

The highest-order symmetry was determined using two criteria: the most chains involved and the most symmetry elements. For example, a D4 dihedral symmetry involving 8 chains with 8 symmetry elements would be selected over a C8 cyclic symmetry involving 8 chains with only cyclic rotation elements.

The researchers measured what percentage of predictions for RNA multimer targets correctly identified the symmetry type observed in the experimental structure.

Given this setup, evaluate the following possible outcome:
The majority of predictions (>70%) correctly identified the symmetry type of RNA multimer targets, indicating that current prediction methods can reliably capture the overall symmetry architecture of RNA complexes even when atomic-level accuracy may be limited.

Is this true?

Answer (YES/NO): NO